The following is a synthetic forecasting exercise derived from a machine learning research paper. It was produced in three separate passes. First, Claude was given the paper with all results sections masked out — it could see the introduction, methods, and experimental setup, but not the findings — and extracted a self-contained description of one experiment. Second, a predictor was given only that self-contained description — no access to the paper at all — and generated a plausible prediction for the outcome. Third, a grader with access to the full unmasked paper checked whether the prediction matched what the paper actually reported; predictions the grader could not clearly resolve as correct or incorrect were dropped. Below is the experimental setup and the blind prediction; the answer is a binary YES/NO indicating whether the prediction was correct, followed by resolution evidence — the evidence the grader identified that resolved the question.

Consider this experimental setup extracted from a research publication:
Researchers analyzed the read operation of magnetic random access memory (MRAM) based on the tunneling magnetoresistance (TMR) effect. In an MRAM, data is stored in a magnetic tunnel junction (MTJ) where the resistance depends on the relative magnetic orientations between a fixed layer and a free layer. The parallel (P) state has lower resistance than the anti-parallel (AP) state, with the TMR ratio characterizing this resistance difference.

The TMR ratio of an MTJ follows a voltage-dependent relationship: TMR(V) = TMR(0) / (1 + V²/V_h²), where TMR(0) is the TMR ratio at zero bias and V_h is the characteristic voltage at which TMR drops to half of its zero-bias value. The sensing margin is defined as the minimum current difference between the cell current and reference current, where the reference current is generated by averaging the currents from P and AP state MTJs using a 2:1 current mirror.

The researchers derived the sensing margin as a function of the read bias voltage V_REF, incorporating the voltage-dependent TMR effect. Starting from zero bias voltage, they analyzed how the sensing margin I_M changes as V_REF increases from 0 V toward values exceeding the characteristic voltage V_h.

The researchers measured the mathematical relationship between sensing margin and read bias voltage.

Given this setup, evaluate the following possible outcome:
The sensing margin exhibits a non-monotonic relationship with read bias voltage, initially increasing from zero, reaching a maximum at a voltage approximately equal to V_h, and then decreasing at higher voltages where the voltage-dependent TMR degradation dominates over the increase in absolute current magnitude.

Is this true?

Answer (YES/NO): NO